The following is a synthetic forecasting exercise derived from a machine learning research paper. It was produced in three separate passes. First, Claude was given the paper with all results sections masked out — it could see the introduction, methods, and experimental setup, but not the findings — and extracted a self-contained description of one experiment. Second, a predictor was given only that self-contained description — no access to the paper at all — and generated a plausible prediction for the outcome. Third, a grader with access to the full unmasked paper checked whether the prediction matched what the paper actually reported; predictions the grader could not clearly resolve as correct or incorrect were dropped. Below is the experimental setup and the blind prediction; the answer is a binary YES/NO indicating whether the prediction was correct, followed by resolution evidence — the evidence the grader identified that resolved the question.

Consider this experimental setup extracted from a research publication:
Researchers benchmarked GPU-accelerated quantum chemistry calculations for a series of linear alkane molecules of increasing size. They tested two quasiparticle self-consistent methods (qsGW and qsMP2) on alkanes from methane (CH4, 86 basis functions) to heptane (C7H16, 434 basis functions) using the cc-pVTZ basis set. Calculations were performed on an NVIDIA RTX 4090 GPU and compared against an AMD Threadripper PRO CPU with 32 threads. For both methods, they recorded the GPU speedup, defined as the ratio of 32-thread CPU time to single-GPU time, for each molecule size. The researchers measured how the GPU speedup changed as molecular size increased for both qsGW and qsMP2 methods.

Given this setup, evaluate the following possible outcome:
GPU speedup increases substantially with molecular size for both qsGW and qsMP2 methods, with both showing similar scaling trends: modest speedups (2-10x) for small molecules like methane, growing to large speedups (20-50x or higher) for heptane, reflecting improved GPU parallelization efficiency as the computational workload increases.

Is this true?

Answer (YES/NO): NO